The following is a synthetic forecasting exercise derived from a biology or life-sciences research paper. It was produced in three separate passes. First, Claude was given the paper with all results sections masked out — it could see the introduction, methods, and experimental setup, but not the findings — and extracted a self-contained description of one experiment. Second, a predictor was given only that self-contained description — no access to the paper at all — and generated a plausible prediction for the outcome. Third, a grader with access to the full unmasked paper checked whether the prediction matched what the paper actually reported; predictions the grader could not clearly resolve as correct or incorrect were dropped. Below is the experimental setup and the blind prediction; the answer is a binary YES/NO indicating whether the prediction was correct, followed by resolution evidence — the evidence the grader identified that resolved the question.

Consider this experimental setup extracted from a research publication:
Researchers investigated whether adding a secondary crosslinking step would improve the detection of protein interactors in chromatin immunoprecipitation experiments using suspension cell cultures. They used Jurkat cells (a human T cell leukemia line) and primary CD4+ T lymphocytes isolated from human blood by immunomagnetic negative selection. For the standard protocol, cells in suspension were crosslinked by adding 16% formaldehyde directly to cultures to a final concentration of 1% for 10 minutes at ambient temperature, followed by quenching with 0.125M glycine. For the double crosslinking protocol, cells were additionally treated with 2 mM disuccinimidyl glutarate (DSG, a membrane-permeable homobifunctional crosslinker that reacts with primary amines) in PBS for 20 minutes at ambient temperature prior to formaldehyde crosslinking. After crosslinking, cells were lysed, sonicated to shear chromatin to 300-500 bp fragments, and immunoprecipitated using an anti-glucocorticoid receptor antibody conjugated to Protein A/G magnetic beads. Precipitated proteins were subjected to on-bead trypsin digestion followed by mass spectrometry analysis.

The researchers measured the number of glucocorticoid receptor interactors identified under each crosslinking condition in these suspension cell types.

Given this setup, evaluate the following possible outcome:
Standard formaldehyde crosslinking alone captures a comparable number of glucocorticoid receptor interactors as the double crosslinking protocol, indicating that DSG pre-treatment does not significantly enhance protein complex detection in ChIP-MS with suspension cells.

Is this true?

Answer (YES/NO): YES